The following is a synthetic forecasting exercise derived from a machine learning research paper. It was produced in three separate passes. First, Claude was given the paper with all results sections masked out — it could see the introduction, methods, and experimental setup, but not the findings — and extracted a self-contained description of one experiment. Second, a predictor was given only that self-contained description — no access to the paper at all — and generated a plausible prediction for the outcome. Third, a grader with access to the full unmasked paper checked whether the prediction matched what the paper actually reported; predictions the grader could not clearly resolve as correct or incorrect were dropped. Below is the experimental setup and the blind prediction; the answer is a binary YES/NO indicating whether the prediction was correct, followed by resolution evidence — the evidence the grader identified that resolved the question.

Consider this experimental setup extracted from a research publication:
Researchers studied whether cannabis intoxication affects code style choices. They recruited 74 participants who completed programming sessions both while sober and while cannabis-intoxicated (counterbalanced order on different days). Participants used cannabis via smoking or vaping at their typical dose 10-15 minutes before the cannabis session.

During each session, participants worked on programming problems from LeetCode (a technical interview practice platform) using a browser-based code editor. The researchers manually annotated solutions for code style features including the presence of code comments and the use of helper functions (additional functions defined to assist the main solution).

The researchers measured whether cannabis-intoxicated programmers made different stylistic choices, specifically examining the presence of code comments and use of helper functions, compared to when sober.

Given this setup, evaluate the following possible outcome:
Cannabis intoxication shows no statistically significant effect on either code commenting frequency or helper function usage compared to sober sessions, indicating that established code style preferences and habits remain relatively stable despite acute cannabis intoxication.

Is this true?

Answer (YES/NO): YES